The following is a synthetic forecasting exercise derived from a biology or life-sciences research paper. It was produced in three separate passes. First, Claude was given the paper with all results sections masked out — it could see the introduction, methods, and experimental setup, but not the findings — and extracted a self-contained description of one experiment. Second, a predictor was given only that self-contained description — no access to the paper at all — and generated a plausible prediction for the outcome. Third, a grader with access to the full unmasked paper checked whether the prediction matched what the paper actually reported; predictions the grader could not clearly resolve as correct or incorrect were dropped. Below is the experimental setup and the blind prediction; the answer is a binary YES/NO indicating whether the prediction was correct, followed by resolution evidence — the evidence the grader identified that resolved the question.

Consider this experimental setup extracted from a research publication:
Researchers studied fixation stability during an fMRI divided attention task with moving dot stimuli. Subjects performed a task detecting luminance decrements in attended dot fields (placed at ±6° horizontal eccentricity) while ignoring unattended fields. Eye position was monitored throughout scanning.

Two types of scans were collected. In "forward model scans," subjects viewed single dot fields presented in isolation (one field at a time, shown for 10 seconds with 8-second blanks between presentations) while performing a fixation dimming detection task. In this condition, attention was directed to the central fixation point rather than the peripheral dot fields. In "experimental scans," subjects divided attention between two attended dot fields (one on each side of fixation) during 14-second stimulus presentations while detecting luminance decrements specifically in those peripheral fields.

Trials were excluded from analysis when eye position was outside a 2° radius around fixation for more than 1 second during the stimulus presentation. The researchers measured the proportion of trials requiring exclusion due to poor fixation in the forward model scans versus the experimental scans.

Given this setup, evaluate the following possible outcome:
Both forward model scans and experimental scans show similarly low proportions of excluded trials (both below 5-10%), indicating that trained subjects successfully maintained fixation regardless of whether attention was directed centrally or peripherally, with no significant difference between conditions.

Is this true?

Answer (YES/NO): NO